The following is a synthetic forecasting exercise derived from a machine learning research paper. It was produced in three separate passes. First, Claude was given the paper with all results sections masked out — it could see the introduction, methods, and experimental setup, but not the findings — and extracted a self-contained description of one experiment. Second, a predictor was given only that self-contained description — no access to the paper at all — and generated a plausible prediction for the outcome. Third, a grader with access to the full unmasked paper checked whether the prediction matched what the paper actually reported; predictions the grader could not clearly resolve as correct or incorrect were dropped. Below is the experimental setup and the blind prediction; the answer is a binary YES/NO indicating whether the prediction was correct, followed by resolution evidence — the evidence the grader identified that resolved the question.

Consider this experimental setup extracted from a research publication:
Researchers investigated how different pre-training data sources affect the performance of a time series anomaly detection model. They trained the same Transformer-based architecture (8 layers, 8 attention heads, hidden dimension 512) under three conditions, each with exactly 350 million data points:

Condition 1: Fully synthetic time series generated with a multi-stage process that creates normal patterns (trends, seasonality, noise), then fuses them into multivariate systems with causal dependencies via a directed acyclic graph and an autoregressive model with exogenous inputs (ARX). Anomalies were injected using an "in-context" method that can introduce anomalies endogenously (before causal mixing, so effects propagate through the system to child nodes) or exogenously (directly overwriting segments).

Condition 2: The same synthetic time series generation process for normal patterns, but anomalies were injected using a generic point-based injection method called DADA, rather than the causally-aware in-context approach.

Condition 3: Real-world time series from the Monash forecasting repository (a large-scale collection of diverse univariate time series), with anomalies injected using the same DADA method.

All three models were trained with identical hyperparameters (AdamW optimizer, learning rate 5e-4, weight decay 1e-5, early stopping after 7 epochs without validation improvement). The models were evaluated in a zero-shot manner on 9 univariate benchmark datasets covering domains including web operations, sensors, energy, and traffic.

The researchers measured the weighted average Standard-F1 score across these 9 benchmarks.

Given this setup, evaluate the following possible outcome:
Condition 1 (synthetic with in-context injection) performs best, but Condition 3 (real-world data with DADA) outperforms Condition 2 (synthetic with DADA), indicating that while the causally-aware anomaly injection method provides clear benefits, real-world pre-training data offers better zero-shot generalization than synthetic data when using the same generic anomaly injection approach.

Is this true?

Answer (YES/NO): NO